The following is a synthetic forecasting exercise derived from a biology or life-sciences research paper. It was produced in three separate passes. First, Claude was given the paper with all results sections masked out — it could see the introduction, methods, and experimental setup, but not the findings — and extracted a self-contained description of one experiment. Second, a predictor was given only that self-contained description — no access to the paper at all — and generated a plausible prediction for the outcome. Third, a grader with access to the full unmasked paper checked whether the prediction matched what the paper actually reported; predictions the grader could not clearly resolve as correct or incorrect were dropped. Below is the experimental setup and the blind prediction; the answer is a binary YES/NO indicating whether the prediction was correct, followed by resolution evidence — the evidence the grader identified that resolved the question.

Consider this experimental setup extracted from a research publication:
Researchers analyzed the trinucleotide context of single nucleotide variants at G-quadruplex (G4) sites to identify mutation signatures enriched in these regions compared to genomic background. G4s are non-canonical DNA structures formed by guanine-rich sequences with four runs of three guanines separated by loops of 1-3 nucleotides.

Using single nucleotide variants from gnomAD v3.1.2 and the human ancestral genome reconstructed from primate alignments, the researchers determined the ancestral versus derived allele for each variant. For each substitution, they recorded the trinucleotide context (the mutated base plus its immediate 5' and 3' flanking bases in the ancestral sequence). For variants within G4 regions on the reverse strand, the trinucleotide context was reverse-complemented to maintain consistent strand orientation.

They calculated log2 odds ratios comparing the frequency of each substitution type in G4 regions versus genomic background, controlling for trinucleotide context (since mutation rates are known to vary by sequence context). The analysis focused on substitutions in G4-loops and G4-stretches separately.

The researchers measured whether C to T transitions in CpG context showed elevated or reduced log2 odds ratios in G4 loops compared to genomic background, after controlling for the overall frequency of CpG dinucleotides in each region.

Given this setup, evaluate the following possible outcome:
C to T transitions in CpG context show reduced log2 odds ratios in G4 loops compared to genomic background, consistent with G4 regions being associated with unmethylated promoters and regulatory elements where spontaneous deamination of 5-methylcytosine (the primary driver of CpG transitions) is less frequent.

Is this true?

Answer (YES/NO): YES